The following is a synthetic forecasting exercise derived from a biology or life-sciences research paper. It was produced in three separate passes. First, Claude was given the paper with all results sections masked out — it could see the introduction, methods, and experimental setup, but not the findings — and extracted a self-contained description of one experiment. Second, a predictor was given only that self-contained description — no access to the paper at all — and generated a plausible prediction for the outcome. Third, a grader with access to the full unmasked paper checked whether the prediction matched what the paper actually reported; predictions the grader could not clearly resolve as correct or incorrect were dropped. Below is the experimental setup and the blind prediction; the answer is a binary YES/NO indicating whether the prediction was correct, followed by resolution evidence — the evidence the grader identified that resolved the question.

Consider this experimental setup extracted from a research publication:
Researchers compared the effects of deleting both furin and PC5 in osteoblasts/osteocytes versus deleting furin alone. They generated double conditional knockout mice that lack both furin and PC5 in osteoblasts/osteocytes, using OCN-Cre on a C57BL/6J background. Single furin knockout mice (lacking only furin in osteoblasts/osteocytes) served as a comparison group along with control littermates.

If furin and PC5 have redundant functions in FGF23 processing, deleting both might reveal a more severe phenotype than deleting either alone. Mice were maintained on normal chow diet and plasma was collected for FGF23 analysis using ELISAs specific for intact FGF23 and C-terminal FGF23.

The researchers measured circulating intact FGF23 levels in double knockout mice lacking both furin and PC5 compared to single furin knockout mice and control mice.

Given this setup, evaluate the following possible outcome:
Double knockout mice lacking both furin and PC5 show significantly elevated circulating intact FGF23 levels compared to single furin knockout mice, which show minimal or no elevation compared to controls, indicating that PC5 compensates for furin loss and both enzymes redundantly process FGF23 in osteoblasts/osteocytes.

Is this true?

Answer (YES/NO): NO